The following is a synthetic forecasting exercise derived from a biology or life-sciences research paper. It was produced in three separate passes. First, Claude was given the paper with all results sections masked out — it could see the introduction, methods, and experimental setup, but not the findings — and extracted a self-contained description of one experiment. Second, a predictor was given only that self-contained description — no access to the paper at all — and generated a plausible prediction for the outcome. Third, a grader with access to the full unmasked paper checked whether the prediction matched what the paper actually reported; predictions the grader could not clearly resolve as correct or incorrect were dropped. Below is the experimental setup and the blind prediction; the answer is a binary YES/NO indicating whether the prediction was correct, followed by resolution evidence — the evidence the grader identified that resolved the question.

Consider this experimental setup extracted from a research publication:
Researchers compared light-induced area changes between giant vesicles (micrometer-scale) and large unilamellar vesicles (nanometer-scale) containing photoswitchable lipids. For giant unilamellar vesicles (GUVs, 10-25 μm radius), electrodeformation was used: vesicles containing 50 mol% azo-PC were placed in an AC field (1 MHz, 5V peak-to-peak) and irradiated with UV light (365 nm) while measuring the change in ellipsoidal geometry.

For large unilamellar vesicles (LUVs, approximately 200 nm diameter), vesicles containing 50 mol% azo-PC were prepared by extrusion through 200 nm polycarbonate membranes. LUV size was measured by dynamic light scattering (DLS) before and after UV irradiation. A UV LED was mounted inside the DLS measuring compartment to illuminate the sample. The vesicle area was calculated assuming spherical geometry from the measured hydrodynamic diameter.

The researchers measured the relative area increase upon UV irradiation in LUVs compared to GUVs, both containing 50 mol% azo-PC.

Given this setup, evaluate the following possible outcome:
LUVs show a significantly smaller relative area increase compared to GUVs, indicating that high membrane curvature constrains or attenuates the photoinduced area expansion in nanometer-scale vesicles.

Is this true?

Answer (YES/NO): NO